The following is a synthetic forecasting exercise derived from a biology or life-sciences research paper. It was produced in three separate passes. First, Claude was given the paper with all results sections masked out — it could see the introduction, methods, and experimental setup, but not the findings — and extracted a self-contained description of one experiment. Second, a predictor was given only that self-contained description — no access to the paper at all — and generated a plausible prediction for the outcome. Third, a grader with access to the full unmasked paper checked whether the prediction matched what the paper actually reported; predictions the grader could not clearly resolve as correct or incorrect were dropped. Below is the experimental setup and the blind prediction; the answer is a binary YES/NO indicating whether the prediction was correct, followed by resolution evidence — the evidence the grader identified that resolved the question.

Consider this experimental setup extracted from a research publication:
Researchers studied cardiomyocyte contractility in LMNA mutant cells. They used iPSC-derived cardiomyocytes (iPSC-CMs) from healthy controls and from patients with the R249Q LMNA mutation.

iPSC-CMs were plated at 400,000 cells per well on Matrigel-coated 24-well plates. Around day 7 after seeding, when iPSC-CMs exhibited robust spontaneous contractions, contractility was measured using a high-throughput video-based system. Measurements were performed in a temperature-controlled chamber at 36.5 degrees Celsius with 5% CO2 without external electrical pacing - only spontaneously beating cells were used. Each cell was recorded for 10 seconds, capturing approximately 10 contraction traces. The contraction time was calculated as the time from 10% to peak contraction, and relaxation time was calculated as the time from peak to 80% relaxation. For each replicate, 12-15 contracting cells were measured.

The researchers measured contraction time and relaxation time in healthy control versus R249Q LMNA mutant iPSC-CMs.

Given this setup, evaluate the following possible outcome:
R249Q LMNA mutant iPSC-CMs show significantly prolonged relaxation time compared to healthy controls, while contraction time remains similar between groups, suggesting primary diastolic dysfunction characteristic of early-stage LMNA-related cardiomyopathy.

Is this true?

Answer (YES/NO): NO